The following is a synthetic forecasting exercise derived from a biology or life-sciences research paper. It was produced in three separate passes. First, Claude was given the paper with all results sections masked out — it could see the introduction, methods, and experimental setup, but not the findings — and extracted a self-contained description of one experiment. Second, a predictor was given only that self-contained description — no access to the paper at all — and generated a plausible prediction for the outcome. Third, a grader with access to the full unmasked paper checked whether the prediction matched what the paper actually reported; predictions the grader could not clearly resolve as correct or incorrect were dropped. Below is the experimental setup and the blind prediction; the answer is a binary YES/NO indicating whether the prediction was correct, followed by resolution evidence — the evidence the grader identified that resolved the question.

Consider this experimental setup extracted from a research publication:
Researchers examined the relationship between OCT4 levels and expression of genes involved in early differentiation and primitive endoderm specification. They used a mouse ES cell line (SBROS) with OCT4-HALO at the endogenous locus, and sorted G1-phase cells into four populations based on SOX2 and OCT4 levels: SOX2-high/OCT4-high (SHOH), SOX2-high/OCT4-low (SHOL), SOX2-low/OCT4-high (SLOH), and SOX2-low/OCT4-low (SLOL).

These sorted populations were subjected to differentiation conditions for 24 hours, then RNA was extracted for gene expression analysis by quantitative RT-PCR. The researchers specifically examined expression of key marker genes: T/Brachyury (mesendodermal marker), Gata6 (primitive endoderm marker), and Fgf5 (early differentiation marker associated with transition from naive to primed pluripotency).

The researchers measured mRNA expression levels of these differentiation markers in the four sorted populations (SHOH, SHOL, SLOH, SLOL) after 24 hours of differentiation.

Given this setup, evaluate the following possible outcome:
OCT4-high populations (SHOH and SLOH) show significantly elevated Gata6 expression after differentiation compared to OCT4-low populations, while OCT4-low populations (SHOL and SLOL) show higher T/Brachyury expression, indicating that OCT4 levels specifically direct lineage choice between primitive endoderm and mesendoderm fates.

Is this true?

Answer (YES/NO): NO